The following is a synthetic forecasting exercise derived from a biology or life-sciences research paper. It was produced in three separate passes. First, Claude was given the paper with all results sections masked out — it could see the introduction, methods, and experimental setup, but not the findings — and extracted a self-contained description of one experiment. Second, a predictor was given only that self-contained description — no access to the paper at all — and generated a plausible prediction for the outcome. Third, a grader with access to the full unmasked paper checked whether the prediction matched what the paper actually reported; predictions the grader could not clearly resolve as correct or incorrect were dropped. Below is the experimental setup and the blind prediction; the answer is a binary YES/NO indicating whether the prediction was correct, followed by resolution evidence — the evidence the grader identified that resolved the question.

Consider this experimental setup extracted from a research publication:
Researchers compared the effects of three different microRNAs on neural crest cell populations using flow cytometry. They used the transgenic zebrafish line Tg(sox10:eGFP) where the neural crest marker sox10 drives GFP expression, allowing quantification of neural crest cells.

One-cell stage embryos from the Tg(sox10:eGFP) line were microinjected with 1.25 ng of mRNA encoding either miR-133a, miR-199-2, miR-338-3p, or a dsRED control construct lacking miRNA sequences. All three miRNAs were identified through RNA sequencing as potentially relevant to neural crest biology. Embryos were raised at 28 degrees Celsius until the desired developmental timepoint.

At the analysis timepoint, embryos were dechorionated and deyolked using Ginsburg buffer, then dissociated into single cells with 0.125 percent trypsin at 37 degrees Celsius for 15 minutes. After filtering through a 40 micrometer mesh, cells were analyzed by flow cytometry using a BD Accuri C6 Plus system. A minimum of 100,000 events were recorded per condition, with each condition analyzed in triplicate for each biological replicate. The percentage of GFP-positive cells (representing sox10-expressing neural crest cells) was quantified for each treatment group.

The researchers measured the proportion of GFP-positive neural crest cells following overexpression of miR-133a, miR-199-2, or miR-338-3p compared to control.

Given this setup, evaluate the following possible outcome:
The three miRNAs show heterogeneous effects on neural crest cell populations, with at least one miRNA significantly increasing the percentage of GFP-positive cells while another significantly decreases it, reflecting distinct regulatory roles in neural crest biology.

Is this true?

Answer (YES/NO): NO